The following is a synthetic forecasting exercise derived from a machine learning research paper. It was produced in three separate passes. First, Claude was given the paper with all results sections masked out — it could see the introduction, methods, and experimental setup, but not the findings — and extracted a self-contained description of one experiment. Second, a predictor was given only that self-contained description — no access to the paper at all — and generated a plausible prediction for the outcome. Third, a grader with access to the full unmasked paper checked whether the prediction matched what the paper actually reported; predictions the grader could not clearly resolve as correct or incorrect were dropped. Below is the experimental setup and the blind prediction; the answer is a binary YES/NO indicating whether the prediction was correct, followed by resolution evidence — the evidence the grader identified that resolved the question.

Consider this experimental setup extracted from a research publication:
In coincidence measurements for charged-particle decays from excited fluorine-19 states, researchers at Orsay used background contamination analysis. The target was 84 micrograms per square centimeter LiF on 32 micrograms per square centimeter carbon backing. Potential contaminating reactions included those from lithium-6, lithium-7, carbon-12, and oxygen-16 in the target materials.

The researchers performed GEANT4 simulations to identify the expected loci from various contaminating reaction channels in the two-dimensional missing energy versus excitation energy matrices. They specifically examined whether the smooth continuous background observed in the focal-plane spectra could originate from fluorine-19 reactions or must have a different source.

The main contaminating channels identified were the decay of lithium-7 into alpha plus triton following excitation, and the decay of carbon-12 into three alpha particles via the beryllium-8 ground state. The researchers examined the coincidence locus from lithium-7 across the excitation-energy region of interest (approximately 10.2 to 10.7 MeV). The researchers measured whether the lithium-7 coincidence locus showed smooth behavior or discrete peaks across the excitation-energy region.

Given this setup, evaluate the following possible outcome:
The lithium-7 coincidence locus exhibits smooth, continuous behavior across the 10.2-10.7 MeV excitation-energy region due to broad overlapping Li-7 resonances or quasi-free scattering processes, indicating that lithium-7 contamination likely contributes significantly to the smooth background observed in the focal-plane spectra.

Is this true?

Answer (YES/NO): YES